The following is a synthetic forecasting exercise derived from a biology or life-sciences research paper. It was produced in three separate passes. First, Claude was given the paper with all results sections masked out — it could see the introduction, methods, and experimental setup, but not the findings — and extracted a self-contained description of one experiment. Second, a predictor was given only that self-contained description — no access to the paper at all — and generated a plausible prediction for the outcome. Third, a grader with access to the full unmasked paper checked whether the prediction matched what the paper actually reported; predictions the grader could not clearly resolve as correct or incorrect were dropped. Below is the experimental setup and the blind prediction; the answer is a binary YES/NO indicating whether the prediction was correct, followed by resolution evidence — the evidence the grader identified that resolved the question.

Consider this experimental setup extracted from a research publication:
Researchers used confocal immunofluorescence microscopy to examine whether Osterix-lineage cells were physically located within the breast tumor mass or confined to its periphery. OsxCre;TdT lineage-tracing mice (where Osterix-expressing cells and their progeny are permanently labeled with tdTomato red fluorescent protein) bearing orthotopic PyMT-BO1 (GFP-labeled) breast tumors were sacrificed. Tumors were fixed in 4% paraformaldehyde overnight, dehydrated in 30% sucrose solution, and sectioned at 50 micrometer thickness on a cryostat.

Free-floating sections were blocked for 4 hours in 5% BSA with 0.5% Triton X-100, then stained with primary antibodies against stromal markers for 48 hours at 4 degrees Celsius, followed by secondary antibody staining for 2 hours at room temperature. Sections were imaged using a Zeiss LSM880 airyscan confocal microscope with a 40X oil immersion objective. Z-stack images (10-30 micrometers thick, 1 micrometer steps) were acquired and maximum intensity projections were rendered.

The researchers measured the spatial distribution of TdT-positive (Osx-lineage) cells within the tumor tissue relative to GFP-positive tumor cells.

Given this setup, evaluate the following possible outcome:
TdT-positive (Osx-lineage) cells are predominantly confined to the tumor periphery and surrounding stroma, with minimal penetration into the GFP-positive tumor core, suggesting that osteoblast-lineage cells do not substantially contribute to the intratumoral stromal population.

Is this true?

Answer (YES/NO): NO